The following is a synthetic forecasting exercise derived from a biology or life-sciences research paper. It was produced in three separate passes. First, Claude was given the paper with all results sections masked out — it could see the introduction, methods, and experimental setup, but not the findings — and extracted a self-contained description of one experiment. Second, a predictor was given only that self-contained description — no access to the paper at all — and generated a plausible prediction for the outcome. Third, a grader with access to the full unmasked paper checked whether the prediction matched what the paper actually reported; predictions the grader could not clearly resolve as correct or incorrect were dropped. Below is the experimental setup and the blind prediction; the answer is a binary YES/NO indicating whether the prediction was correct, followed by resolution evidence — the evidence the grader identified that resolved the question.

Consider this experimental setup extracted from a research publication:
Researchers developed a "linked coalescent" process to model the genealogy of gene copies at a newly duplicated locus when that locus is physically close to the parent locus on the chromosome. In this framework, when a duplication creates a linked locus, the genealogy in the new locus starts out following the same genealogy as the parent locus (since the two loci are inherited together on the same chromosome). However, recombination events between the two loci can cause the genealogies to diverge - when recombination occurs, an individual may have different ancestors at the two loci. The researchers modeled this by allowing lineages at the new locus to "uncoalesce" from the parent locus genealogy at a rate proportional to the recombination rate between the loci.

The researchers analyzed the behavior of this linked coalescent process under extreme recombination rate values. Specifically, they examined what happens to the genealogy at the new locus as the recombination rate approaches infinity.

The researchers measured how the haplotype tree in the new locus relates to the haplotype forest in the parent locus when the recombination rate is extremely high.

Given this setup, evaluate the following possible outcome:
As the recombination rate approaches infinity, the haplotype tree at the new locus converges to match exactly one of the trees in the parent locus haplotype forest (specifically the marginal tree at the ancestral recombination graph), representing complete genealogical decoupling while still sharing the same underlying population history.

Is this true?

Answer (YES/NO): NO